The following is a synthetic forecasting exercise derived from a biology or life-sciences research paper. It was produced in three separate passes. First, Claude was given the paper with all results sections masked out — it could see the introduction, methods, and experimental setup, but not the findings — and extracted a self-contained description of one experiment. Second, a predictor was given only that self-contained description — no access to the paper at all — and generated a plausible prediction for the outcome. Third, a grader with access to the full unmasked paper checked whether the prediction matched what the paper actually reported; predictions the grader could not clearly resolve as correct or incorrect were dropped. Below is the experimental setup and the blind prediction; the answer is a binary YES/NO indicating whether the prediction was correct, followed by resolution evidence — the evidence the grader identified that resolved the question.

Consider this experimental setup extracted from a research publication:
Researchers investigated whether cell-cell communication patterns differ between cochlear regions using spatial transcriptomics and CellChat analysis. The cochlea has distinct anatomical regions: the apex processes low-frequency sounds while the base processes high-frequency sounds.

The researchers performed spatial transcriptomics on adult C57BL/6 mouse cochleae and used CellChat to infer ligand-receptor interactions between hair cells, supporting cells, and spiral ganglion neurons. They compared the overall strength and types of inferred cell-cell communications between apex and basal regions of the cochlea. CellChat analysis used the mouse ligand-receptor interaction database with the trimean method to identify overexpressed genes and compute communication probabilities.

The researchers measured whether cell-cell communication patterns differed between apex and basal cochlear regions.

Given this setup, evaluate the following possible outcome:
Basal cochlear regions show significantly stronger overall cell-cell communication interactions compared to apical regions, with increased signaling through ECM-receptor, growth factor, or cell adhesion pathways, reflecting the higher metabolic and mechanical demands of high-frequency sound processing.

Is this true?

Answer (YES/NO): NO